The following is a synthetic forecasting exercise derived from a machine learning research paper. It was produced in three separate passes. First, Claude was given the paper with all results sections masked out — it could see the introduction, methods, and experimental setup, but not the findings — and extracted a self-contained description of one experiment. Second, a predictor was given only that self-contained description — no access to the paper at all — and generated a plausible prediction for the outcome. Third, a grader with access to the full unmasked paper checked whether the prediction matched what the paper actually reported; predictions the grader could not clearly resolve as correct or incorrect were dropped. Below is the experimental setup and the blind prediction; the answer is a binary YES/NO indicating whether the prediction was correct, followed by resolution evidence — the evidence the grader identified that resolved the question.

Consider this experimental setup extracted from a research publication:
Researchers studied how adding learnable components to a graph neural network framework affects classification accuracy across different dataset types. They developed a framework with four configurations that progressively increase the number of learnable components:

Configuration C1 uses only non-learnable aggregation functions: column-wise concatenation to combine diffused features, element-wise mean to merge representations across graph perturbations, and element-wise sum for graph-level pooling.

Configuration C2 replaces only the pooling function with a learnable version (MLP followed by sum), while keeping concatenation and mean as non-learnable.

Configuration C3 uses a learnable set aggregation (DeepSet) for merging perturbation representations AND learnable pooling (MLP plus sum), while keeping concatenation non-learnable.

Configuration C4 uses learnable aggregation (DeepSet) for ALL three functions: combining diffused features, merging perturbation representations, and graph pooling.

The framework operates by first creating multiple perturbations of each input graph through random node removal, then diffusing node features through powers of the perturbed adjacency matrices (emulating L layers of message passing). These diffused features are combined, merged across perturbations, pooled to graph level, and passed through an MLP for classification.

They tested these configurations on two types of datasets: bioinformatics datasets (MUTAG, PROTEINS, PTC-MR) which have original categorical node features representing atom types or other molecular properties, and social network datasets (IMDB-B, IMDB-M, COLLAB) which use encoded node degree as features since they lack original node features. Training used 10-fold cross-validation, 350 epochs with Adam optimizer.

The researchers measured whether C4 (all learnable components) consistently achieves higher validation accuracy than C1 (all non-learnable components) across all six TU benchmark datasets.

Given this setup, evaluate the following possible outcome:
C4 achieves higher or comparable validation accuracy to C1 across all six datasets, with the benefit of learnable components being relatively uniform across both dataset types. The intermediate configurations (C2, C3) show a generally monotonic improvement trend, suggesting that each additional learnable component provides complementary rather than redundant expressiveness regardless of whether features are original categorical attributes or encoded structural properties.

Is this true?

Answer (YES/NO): NO